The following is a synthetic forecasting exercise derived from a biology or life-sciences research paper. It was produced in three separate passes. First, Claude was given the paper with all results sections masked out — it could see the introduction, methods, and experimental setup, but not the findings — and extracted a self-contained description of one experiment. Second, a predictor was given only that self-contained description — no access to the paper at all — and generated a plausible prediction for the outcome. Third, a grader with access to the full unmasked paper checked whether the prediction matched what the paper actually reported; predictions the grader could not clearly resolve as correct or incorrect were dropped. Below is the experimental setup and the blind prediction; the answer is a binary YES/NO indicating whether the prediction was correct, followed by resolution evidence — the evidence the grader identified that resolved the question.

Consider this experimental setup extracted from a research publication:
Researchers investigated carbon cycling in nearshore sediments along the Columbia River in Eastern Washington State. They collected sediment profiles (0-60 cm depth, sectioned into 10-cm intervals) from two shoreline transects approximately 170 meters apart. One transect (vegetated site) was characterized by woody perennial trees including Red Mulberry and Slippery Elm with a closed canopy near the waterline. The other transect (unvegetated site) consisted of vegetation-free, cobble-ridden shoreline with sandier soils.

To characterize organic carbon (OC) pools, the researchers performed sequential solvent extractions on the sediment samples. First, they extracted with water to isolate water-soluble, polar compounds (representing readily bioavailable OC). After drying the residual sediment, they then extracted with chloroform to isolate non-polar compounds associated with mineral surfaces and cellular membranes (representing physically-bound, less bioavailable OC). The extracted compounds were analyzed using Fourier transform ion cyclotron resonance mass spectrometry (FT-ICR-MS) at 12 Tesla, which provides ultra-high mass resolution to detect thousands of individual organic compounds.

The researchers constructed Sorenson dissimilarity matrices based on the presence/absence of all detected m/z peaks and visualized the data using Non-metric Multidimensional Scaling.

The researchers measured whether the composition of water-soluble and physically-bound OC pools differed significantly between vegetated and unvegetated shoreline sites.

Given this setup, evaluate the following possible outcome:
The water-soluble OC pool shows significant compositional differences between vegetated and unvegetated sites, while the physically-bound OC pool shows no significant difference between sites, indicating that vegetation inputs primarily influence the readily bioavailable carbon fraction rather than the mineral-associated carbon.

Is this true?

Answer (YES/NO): NO